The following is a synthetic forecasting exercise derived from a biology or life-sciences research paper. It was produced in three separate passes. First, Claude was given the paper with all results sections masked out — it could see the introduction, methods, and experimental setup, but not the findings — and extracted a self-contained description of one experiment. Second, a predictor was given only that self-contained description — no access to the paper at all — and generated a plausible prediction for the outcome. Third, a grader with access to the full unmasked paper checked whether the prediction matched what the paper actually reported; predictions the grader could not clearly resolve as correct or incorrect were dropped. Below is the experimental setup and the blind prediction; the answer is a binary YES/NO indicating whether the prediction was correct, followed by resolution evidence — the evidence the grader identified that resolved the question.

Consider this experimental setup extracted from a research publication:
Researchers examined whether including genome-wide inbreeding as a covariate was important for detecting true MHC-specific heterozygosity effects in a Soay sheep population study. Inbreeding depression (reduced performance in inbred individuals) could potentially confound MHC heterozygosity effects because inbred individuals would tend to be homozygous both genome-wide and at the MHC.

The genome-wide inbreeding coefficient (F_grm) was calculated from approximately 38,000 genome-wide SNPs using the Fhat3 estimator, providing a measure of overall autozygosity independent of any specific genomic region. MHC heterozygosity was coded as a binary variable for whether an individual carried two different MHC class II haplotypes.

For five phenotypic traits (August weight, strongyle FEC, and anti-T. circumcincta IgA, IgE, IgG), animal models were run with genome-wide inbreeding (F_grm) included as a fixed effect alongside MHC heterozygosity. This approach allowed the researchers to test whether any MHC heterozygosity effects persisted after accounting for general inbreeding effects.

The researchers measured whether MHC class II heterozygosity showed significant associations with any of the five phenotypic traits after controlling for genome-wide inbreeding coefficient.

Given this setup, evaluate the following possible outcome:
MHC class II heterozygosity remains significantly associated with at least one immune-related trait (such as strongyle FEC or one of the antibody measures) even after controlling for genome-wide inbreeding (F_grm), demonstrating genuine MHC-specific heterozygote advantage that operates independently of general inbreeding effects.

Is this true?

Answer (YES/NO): YES